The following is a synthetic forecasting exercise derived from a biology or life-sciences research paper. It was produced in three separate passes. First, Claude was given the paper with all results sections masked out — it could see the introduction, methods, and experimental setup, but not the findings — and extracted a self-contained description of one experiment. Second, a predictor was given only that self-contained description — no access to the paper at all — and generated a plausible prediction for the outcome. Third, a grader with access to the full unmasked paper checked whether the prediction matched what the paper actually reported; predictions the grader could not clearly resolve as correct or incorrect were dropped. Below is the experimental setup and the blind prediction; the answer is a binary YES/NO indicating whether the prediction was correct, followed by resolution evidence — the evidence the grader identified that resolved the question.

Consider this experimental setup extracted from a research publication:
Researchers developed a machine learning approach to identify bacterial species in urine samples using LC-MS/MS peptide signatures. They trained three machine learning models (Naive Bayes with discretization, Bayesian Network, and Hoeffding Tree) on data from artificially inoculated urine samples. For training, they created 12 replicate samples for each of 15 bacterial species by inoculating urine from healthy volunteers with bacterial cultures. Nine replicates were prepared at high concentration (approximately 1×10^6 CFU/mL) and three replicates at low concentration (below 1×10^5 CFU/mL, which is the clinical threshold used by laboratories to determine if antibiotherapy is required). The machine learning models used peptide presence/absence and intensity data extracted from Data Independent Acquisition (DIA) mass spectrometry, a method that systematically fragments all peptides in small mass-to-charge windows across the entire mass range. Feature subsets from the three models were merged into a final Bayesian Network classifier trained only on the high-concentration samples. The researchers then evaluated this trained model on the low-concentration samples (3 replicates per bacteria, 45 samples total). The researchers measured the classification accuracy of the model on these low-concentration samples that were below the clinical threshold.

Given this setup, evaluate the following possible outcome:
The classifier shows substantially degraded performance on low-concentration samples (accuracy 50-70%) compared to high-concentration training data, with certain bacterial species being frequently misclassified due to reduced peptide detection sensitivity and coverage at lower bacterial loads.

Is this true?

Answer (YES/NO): NO